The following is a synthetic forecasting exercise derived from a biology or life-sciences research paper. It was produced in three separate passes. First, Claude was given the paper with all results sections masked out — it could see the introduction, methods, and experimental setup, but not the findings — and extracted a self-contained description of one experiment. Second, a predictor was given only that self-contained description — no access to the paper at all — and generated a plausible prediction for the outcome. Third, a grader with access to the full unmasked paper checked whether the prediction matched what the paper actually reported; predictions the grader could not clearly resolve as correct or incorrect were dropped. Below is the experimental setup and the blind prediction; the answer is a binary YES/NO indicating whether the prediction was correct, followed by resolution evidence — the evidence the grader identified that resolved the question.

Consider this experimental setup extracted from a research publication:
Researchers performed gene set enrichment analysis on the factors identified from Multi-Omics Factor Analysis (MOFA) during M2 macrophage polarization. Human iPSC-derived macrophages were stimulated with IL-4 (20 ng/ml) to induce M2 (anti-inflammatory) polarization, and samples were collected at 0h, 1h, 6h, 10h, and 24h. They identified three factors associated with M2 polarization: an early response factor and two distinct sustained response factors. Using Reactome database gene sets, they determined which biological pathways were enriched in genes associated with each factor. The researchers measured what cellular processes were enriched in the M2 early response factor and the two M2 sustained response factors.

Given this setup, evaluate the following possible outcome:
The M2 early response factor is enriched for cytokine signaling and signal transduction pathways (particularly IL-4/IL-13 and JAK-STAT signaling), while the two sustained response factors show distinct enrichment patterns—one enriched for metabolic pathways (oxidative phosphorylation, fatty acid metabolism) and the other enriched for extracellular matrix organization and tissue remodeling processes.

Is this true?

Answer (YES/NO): NO